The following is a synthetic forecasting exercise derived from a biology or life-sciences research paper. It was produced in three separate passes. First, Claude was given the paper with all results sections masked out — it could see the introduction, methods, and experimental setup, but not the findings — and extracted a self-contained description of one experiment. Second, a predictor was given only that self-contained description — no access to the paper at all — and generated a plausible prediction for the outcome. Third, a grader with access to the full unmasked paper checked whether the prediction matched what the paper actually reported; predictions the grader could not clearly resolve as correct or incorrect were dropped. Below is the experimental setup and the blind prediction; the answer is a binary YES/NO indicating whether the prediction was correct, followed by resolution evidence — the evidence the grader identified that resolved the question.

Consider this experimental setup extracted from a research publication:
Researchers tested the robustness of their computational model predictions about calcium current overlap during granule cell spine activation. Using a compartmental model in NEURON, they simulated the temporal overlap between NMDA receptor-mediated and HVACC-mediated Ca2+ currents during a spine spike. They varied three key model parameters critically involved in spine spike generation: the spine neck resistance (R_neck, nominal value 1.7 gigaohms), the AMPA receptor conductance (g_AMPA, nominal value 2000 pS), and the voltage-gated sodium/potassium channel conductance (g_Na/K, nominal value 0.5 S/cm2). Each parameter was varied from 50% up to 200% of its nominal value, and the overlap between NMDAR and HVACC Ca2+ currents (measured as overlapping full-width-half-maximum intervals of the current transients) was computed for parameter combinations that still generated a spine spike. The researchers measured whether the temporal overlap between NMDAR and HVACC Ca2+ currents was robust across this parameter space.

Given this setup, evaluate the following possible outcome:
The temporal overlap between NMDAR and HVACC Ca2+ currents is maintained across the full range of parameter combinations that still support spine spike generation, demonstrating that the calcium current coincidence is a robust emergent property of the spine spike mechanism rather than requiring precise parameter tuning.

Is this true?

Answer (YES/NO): YES